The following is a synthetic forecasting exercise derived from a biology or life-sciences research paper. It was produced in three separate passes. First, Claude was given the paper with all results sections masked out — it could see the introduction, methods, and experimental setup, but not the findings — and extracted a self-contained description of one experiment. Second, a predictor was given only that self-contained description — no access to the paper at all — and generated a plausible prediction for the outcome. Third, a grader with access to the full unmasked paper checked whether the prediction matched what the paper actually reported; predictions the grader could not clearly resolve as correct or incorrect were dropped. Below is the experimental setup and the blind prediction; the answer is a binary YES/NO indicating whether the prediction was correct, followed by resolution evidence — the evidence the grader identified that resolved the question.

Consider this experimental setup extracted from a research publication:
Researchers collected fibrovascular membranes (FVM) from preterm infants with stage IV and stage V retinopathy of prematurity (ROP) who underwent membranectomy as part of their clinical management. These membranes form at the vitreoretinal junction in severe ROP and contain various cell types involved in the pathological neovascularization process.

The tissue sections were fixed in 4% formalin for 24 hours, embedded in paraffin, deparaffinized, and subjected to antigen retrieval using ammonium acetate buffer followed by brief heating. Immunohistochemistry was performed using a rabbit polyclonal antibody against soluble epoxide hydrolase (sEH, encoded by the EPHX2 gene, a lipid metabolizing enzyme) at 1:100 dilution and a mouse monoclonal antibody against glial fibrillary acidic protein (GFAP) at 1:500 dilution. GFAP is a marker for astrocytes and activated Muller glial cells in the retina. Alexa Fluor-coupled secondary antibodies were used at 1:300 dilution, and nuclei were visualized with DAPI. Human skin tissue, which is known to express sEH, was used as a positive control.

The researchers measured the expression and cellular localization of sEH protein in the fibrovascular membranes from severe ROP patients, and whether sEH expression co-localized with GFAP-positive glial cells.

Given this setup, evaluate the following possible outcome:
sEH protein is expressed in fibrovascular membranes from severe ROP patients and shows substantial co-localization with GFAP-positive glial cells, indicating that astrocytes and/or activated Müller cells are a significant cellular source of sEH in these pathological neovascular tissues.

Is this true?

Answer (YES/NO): NO